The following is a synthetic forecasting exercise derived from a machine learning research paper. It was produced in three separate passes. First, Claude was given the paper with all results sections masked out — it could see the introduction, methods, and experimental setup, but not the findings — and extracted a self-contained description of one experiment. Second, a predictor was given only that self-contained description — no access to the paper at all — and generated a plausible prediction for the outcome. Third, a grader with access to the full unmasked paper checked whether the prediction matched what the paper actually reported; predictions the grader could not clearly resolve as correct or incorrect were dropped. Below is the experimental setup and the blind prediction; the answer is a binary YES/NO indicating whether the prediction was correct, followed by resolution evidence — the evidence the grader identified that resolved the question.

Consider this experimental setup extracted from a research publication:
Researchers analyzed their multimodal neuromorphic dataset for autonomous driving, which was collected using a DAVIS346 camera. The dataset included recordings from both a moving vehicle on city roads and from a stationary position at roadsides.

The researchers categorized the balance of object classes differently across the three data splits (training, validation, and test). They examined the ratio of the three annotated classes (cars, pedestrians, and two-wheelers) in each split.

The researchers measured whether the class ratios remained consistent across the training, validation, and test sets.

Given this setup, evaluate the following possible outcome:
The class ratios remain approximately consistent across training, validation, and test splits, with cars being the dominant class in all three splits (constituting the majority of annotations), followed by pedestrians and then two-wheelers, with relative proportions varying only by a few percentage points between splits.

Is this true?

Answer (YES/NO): NO